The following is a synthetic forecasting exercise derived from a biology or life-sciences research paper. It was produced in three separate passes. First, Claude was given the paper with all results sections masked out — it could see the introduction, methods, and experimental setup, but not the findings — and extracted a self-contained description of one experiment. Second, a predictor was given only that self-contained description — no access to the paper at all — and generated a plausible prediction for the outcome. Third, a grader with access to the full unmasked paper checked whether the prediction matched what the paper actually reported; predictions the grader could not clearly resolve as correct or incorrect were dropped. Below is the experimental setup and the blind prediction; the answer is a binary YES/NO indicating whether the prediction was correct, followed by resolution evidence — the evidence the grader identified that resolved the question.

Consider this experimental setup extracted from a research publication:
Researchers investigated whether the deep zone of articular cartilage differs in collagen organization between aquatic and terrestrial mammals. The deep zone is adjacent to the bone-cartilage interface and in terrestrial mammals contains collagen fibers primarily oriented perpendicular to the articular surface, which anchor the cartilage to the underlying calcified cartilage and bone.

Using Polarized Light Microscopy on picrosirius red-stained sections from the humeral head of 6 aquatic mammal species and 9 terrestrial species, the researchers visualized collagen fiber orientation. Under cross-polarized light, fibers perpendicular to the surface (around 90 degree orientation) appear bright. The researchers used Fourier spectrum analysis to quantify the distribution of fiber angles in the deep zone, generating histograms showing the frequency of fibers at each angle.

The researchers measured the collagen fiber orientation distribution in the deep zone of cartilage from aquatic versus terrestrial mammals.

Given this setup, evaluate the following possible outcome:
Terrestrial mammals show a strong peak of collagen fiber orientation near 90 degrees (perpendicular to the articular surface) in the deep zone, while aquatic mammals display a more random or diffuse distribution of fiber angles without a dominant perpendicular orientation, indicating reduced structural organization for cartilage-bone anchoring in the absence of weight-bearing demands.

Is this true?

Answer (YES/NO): YES